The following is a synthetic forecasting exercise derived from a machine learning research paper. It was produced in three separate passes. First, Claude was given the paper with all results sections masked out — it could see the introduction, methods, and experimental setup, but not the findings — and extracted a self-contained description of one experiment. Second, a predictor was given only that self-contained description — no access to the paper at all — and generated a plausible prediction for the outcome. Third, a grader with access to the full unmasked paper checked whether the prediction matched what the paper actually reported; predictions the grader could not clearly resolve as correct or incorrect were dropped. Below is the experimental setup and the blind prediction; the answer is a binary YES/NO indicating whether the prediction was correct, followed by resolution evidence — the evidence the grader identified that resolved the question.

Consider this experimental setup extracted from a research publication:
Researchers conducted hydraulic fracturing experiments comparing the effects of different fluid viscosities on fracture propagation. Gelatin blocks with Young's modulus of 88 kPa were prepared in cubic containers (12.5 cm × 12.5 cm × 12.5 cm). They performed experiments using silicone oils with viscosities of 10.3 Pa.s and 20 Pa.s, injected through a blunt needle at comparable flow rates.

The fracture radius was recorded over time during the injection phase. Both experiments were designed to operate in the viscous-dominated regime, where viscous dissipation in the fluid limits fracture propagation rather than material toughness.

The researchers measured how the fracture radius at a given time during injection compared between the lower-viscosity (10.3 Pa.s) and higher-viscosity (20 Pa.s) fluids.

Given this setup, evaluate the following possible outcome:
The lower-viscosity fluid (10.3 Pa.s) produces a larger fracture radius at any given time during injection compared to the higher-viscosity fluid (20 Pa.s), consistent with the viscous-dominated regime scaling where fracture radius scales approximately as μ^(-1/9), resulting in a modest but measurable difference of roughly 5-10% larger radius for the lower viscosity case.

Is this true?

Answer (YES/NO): YES